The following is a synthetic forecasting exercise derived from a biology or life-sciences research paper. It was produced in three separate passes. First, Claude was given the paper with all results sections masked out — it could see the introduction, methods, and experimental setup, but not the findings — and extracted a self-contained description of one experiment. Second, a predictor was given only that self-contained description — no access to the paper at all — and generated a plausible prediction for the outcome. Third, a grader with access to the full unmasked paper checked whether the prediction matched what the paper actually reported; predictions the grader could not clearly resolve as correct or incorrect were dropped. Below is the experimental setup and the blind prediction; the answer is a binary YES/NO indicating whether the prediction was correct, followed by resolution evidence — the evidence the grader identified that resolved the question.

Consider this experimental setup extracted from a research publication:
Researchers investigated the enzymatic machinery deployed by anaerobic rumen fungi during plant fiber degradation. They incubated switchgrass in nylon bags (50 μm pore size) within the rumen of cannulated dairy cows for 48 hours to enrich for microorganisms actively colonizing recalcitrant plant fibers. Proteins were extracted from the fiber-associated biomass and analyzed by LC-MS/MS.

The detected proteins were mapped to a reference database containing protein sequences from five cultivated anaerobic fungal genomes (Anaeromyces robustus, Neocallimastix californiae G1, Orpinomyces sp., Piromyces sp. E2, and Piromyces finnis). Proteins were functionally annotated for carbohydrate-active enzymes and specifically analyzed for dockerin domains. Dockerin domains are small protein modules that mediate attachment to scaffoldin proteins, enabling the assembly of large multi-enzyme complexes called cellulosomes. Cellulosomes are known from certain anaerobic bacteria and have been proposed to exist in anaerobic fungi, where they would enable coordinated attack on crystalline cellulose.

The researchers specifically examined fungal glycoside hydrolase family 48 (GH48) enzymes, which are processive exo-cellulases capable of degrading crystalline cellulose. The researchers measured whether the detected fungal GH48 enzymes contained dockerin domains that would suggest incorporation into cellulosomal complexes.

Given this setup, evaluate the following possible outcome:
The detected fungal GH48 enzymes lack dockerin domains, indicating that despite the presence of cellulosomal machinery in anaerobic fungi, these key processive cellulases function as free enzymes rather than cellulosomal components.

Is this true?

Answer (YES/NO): NO